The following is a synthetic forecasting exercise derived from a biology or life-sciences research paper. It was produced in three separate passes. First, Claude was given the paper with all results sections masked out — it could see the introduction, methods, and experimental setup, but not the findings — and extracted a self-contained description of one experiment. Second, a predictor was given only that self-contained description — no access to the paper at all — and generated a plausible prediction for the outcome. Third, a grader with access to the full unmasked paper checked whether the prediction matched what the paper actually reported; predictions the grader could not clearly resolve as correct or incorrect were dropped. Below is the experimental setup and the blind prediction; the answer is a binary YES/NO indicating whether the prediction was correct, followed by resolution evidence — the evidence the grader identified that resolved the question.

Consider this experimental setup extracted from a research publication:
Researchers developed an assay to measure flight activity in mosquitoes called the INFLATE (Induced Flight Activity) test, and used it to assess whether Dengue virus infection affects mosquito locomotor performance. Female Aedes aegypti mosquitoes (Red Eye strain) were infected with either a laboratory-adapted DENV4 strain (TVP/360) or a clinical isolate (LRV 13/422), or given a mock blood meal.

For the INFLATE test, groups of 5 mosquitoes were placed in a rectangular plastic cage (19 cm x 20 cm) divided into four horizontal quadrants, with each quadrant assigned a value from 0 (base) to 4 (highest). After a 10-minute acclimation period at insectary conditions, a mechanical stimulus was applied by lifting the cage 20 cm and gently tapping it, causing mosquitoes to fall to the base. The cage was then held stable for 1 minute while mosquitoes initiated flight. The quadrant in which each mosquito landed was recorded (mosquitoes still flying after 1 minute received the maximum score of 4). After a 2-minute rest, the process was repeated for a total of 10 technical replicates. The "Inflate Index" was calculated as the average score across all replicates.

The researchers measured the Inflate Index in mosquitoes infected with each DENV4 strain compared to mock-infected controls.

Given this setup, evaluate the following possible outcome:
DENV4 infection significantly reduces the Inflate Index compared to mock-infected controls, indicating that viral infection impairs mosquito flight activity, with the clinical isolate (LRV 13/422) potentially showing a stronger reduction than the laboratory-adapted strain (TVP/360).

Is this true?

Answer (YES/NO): NO